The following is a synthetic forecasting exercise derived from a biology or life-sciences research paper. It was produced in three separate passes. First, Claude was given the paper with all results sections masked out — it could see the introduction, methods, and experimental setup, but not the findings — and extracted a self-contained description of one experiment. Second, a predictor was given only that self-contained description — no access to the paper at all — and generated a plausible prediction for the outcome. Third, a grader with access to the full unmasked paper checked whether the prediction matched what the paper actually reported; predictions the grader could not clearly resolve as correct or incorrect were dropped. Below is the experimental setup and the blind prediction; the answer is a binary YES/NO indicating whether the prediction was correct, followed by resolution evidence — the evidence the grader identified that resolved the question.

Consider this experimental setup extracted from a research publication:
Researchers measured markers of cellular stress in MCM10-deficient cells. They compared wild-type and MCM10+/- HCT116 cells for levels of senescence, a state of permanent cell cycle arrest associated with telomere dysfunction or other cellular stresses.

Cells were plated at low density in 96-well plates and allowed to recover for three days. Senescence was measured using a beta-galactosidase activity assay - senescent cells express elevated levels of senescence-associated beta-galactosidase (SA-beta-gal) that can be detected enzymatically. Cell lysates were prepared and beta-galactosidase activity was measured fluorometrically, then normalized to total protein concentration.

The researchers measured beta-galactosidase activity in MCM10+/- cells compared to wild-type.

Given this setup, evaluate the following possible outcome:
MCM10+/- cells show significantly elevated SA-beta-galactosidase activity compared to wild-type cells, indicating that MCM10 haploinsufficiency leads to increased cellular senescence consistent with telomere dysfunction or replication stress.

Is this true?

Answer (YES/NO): YES